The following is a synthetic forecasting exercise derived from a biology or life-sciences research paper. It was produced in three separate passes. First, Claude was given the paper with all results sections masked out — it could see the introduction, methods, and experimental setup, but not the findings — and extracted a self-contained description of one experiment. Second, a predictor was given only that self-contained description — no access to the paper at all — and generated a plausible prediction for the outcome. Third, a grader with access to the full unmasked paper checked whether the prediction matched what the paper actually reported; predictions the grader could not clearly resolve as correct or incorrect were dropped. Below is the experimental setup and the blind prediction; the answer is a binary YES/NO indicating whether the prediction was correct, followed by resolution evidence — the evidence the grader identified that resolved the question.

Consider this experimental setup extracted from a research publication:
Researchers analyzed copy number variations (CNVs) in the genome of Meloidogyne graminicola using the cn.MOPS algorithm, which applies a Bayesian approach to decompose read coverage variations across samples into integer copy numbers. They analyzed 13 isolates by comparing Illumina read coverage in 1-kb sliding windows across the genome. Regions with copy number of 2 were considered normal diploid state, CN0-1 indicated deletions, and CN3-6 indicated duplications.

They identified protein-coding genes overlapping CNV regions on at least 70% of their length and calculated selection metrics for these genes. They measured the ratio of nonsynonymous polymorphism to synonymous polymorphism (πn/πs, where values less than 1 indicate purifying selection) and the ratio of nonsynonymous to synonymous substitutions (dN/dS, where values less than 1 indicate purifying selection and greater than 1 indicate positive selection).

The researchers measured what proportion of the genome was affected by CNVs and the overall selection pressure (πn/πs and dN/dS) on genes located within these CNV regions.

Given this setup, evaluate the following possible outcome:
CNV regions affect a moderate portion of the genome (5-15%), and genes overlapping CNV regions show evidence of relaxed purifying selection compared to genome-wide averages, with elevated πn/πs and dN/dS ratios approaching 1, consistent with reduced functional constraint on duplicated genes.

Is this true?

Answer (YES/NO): NO